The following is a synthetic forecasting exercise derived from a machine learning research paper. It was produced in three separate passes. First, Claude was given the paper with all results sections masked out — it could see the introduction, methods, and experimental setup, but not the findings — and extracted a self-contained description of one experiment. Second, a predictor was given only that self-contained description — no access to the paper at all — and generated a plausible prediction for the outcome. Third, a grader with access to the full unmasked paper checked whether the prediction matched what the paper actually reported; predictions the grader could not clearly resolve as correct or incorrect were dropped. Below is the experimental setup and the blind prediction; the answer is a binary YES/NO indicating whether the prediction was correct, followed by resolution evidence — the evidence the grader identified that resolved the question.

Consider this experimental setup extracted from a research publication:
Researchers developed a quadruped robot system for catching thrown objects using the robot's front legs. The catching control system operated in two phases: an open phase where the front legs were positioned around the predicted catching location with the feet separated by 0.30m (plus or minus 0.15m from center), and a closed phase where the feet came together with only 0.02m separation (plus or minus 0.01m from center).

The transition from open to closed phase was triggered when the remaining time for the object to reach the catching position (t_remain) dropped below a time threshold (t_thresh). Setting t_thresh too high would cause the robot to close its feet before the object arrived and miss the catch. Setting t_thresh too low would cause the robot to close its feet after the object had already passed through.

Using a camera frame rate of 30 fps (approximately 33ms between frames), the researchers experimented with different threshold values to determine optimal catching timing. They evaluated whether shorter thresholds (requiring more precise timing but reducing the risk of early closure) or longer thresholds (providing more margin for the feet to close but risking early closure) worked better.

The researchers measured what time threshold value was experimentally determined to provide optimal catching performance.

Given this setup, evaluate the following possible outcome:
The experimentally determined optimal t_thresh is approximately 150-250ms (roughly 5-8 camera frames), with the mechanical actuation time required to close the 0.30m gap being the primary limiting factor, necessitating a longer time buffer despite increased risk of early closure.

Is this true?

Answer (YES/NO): YES